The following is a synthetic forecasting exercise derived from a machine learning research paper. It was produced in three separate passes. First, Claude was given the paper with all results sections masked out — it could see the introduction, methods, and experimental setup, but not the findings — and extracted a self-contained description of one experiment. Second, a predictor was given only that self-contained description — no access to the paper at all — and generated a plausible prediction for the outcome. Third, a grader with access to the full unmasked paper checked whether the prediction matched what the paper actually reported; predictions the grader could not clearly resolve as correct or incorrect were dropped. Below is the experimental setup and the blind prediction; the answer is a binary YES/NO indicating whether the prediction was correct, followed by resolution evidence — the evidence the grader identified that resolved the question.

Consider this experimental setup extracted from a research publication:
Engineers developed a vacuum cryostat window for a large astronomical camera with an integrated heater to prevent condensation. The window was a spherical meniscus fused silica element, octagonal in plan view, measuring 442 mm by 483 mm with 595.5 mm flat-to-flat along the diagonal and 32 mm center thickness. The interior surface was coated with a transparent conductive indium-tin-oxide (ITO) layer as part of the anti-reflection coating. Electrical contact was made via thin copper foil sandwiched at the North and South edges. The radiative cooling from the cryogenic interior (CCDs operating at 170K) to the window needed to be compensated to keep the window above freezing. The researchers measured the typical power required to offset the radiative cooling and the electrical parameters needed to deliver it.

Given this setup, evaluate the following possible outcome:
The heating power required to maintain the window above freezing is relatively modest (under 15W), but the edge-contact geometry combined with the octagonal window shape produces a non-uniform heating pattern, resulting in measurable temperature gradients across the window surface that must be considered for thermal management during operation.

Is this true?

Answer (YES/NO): NO